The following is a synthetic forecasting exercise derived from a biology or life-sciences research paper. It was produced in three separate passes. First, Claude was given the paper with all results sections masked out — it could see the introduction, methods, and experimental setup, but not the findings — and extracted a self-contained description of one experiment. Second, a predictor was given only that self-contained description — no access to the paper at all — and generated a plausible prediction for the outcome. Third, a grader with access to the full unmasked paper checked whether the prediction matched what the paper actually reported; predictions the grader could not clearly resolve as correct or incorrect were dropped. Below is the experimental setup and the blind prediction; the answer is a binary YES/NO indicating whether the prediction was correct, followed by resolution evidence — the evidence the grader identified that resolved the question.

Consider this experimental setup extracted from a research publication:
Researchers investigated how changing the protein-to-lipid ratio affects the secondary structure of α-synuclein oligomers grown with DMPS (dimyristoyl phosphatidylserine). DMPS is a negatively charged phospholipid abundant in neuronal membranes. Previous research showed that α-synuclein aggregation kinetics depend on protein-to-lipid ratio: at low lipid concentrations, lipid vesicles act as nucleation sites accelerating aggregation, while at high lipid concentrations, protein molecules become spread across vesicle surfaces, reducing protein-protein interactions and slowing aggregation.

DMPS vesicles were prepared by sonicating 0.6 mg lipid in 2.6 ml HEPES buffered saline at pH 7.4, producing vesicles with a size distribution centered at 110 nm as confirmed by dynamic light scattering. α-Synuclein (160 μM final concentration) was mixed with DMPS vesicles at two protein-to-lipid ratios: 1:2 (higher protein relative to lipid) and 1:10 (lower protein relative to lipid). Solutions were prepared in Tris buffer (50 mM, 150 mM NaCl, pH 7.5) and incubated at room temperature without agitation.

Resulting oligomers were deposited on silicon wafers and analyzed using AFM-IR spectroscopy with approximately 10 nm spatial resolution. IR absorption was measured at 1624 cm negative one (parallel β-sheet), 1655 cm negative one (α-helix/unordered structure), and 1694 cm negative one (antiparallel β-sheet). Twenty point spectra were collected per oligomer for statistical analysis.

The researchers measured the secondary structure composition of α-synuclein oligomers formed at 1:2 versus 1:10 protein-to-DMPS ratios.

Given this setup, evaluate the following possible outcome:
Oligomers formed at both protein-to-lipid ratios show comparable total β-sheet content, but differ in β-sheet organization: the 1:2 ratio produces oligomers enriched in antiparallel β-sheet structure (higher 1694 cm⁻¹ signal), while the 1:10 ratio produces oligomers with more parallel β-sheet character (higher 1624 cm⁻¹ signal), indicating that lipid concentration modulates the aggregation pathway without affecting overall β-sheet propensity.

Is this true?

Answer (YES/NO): NO